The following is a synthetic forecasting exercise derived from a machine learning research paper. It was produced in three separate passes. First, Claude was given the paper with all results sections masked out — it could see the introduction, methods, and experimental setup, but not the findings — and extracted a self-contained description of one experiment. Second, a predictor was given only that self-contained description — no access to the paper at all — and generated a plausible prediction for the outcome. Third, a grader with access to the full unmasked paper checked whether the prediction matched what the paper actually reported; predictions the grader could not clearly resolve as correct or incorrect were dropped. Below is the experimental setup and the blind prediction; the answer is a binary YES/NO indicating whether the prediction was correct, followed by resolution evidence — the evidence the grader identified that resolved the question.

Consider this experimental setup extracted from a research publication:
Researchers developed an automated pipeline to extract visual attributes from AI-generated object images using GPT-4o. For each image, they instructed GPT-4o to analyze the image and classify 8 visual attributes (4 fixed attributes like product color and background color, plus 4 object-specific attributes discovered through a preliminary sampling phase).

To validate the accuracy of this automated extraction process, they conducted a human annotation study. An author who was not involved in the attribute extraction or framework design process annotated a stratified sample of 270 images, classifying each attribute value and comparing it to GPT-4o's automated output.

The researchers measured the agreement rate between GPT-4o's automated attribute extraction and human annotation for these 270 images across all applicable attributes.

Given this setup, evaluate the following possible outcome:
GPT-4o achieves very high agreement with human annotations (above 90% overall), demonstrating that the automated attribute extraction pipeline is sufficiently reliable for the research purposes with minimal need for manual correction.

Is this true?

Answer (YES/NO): YES